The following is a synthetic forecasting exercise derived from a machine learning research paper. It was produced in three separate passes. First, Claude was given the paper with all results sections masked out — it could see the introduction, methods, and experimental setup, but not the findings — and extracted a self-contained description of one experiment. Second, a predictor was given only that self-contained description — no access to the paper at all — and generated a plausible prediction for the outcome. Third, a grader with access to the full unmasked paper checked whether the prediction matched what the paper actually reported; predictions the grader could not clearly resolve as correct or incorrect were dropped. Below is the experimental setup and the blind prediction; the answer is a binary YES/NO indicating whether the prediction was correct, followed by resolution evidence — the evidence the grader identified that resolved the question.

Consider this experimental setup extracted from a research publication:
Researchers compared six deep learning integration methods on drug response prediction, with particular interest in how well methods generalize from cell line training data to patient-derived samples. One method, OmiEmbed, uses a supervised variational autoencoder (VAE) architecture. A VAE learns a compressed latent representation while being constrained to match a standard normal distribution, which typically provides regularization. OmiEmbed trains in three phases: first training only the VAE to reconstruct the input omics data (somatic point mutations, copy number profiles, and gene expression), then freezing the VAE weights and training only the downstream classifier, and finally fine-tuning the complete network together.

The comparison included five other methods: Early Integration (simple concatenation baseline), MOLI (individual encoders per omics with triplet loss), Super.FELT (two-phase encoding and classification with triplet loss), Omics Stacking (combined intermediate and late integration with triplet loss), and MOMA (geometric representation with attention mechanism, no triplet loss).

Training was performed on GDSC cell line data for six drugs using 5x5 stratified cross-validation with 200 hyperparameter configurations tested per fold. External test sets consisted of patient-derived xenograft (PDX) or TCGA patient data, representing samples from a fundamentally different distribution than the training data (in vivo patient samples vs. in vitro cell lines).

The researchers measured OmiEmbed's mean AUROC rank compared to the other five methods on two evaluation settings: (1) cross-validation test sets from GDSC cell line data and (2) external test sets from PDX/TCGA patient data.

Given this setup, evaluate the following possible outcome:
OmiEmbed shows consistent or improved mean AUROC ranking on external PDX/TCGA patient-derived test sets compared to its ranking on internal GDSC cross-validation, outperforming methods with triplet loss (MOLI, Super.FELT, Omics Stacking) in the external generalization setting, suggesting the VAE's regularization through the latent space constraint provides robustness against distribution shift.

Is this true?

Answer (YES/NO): NO